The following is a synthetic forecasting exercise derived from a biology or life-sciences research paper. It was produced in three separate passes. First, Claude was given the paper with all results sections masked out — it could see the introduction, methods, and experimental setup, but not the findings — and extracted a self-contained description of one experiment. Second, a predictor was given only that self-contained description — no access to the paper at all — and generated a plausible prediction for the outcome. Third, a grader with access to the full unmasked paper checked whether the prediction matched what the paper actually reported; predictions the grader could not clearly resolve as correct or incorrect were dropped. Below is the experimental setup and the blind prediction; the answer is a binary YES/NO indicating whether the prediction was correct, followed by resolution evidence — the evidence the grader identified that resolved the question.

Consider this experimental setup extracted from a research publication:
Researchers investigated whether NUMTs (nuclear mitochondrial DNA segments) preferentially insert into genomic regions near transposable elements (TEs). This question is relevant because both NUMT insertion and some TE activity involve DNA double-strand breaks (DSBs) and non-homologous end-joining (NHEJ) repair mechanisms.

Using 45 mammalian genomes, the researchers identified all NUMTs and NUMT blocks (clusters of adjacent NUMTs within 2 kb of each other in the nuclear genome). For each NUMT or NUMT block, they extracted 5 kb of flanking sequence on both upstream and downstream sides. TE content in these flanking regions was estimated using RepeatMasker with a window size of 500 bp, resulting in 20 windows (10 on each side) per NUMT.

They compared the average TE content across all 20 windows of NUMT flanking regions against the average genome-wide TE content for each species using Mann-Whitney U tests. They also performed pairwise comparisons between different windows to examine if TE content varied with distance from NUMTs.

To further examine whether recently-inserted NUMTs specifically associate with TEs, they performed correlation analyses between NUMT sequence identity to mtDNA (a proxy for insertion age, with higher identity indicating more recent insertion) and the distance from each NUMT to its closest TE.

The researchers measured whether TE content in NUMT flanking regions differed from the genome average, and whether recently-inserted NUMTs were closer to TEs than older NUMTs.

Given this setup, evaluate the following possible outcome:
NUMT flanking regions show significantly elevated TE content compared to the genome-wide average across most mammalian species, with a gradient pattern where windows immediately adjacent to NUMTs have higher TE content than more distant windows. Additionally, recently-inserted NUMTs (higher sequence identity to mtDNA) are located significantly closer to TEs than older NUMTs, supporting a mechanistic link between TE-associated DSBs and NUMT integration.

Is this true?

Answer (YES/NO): NO